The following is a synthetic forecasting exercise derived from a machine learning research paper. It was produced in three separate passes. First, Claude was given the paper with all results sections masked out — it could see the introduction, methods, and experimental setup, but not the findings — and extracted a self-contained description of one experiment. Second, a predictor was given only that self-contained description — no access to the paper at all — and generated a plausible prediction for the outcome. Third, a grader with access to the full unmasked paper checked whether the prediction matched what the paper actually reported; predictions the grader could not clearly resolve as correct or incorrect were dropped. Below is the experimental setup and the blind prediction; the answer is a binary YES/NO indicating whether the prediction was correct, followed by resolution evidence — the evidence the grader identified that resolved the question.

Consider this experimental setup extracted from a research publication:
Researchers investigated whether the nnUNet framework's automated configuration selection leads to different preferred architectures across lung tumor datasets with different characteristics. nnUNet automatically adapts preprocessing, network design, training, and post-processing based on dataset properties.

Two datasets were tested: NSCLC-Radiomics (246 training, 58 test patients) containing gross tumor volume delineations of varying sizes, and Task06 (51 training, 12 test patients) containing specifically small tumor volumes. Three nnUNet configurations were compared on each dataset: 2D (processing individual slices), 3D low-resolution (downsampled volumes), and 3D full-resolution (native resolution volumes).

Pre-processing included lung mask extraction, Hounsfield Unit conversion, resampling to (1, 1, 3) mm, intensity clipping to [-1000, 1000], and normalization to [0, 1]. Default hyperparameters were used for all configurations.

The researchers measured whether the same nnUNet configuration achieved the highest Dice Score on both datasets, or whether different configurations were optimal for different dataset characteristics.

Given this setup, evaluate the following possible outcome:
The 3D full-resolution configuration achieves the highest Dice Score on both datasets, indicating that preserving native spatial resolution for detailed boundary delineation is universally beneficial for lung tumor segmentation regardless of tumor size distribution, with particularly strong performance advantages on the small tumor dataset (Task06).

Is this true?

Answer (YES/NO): NO